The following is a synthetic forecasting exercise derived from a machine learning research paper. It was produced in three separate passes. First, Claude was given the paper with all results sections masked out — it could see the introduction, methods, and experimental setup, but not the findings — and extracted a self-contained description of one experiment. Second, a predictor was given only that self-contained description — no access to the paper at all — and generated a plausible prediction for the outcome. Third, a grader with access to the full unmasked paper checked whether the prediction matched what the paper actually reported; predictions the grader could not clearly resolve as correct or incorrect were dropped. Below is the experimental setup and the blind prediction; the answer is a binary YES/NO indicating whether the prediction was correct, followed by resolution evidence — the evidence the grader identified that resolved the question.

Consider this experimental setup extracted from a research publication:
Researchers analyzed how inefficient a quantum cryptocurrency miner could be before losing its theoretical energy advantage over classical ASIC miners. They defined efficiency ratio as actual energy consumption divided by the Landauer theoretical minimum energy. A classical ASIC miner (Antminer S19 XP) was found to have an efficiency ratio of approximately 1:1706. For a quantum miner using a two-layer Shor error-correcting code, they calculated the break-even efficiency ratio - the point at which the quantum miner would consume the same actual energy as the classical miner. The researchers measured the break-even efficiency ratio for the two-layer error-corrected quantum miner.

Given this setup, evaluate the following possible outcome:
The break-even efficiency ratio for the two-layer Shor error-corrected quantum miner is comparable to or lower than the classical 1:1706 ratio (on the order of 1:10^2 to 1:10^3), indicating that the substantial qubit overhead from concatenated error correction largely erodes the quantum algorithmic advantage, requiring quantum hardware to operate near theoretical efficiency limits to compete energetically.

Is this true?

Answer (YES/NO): NO